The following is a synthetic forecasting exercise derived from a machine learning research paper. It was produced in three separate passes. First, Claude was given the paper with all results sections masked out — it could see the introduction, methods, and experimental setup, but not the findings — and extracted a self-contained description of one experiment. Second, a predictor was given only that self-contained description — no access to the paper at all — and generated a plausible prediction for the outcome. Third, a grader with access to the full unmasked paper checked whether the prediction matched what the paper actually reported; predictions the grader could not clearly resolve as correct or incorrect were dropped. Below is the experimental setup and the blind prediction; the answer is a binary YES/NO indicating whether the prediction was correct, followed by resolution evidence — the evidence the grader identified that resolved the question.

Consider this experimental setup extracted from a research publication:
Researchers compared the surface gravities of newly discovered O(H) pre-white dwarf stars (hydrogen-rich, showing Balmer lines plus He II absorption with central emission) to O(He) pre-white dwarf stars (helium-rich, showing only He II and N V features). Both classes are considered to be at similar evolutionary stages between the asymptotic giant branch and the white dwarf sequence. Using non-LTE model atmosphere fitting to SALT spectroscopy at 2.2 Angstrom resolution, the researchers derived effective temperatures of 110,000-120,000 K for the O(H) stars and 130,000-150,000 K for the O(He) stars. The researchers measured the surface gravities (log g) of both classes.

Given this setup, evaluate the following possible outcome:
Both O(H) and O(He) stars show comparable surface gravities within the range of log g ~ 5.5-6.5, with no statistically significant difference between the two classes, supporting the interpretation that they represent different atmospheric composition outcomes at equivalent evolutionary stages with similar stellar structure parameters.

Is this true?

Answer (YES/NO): NO